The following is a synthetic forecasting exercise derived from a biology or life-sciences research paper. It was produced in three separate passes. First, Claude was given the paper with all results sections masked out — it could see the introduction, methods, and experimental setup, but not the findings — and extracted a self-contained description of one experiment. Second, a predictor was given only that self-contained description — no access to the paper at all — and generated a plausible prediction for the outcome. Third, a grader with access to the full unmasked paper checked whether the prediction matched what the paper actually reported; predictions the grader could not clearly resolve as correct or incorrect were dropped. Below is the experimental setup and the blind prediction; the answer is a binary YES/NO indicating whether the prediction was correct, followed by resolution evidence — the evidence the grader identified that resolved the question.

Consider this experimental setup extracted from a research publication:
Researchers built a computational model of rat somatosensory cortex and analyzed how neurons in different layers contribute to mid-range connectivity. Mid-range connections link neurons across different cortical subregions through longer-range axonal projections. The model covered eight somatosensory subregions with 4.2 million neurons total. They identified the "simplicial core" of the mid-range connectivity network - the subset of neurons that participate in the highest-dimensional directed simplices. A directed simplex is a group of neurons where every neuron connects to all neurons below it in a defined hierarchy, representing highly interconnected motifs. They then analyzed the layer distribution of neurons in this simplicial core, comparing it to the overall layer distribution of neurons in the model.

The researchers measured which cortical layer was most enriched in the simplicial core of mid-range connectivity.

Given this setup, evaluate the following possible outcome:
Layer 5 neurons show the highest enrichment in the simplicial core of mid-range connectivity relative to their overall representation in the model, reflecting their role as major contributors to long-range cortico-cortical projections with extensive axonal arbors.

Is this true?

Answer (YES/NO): YES